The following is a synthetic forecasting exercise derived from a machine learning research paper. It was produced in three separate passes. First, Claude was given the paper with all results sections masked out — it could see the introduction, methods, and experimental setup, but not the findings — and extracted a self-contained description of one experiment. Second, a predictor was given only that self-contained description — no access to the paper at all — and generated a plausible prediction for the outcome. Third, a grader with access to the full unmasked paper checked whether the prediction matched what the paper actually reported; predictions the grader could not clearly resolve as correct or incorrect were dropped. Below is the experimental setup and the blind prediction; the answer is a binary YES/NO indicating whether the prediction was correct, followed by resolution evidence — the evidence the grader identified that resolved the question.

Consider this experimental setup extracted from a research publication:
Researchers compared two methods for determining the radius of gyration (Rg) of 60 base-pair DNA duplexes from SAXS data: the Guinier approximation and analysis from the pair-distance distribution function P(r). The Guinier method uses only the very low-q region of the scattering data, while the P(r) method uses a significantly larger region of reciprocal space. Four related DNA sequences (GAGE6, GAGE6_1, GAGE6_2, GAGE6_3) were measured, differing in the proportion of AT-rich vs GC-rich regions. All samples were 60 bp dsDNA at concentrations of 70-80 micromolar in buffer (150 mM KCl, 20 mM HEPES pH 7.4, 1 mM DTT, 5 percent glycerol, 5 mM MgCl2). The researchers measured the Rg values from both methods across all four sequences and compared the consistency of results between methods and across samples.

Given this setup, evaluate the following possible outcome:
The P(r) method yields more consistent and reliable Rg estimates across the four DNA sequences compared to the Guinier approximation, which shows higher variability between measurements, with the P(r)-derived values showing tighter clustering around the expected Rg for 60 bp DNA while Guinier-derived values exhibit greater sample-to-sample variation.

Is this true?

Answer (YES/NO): YES